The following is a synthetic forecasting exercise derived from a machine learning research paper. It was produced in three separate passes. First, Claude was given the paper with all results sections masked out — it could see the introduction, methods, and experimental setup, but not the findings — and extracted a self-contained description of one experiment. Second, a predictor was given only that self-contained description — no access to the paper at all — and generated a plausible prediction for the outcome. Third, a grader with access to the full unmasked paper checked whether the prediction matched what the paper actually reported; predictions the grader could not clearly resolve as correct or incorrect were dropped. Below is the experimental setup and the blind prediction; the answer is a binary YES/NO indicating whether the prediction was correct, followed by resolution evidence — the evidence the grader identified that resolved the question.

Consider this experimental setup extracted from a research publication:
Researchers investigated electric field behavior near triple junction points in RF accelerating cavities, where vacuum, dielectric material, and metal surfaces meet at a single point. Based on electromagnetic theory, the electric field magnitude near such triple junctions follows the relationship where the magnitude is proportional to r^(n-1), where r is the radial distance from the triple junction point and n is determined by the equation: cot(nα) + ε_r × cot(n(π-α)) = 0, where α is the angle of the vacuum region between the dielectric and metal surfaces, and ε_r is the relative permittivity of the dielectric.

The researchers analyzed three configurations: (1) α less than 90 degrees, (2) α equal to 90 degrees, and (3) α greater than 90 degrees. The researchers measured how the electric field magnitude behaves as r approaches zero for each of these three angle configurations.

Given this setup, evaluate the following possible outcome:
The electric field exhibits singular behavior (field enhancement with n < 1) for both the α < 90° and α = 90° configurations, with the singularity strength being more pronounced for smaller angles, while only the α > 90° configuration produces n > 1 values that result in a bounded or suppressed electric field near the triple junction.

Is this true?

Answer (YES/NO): NO